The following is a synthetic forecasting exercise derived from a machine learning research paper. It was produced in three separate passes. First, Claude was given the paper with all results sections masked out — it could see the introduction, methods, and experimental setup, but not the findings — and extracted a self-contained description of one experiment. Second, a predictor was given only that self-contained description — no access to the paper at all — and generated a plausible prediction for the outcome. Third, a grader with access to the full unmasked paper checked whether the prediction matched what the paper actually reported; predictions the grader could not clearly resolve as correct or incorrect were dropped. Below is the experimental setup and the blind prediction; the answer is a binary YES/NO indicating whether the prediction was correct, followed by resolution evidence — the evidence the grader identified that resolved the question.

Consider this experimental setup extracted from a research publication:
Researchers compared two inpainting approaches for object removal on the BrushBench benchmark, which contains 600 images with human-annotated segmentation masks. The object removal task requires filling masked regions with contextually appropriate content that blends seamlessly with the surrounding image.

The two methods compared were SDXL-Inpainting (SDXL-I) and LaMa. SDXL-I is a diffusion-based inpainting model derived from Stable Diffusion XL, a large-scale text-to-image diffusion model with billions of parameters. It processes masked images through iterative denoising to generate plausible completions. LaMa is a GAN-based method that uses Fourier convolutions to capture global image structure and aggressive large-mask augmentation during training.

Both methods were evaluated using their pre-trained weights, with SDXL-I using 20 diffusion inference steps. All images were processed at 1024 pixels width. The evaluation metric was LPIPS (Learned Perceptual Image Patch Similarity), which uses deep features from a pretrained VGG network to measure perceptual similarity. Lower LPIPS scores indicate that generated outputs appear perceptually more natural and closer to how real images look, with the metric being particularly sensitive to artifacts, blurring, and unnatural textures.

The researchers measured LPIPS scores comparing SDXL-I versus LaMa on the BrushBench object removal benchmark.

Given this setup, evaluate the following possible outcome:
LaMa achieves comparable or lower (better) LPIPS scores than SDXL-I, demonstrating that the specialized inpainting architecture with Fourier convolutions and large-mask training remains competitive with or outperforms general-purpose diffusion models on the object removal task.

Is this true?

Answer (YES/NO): YES